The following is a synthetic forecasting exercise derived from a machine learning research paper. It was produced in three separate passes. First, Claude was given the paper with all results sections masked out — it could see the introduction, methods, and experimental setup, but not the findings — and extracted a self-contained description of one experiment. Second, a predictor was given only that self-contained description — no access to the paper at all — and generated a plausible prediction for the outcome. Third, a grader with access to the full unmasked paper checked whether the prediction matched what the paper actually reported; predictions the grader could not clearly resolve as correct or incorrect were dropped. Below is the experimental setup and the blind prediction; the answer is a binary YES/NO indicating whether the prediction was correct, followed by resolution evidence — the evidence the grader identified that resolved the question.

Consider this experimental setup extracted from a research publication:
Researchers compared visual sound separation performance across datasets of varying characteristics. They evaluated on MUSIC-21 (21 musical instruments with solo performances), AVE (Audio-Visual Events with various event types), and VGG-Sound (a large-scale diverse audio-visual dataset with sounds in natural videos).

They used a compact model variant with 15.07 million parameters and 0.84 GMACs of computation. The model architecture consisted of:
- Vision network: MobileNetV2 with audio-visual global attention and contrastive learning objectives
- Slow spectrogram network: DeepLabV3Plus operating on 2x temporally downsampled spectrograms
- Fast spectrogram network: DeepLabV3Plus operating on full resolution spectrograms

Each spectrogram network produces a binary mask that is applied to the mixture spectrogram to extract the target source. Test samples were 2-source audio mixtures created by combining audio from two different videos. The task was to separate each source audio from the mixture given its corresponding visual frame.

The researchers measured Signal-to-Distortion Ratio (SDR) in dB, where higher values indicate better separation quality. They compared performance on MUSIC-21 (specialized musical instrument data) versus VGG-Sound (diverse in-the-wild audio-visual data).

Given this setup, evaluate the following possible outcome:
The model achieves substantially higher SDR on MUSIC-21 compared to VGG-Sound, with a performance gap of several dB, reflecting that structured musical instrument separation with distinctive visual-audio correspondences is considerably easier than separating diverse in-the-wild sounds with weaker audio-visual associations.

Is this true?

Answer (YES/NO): YES